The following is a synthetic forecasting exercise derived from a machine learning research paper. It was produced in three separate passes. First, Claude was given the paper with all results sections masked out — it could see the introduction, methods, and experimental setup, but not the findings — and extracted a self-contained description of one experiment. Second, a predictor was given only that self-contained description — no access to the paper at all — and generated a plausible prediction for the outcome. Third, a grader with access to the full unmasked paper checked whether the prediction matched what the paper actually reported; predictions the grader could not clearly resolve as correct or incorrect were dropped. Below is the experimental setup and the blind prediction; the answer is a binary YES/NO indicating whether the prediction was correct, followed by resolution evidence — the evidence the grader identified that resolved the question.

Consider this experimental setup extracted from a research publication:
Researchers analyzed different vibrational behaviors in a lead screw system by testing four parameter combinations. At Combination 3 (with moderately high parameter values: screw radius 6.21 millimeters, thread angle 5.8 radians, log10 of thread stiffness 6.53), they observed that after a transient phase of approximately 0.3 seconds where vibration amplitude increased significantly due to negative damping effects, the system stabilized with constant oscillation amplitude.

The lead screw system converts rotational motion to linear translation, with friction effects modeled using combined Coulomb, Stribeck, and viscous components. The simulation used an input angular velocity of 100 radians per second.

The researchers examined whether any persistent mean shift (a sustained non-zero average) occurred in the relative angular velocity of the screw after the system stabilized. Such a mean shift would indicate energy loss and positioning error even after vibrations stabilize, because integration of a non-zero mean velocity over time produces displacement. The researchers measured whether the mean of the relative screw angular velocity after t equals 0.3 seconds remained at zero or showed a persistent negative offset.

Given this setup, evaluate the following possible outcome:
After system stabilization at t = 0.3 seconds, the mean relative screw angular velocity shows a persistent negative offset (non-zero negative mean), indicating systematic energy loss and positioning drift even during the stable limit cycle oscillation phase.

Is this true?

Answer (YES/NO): YES